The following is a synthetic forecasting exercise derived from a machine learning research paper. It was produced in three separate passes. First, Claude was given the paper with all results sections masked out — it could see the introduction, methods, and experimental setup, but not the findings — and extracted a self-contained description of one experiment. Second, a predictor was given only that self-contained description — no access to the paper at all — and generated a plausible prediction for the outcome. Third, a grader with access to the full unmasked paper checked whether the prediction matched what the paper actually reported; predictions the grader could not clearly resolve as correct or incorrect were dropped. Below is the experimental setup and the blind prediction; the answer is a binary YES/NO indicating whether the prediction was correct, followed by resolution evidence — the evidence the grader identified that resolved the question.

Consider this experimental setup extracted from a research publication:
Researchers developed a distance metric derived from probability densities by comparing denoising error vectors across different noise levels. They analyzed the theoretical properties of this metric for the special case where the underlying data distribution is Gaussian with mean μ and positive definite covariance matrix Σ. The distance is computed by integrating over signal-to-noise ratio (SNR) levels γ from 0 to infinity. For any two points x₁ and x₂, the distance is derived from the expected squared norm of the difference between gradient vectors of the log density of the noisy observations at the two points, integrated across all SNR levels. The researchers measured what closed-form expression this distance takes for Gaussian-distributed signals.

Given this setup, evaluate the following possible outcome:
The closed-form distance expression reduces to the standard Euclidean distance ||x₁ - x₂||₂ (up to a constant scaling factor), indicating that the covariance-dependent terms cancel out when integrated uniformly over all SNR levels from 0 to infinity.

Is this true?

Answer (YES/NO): NO